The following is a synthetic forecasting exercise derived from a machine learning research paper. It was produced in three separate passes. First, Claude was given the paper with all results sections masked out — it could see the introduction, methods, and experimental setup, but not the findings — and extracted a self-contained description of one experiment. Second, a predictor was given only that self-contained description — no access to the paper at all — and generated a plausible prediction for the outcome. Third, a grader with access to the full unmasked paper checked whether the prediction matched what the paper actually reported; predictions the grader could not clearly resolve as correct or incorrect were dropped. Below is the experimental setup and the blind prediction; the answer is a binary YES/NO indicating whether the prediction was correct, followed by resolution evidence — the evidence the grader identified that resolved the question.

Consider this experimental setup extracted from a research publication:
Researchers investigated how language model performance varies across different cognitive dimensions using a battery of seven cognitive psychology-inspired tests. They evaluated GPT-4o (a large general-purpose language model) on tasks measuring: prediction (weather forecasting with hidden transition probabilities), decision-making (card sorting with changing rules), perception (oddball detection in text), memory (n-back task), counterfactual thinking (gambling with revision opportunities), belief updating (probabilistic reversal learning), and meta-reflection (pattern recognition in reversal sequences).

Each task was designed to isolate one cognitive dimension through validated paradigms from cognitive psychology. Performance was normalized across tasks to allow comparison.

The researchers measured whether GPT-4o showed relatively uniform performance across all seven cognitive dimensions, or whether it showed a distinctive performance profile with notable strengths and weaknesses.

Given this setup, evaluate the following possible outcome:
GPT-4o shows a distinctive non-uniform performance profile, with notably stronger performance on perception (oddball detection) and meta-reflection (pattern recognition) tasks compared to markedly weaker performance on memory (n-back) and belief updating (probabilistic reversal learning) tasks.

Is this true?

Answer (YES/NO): NO